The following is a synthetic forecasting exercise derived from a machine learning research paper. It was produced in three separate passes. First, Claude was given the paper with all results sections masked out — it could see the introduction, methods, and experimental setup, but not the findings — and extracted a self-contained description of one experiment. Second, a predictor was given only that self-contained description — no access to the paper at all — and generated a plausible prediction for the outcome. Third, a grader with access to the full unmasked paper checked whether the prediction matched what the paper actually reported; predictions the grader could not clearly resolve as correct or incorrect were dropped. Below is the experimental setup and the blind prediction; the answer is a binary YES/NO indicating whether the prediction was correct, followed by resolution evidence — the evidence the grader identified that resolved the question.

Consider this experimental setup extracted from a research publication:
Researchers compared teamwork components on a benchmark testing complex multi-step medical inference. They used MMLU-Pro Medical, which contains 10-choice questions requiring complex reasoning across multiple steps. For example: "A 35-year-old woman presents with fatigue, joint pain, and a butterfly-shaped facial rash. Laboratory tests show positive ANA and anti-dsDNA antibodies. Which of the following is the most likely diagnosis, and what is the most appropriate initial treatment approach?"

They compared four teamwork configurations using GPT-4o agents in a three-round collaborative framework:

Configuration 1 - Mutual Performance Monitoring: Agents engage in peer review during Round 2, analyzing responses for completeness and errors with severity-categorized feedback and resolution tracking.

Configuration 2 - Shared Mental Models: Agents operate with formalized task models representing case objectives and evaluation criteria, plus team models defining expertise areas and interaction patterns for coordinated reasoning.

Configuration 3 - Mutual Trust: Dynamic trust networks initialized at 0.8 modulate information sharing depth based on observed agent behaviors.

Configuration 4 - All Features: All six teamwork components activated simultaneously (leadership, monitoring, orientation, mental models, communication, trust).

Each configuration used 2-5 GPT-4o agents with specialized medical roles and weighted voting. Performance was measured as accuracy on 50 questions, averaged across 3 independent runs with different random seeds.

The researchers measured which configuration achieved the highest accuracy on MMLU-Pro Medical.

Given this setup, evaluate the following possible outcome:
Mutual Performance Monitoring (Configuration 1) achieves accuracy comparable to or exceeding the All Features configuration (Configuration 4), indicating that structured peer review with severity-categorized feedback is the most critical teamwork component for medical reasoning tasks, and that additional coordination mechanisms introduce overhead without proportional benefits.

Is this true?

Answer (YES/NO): NO